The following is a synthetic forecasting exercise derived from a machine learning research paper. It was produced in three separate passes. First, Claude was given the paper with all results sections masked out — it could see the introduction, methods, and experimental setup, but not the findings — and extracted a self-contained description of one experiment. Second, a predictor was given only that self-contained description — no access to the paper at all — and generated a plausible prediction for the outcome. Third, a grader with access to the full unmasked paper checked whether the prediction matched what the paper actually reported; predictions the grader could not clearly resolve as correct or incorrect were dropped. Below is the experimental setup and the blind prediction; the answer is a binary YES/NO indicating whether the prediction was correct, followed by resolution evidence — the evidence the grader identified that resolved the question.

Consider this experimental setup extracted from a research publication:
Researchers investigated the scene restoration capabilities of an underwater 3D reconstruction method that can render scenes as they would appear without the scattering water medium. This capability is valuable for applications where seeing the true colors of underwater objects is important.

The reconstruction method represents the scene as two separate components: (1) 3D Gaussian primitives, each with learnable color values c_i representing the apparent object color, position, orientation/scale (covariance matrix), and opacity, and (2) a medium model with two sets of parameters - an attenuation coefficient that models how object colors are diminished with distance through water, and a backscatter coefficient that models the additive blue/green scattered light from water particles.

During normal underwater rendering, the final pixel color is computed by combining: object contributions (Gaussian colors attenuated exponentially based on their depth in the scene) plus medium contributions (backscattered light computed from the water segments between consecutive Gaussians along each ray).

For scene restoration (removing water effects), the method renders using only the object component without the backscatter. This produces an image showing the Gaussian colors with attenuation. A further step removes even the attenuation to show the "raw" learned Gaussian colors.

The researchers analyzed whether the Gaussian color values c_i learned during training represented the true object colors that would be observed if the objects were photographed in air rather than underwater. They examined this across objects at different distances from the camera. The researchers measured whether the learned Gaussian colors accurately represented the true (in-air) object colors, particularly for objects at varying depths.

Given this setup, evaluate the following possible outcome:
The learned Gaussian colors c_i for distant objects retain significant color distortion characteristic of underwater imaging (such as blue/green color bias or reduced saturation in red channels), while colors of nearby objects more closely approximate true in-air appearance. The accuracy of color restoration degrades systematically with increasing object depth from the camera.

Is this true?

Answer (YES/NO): YES